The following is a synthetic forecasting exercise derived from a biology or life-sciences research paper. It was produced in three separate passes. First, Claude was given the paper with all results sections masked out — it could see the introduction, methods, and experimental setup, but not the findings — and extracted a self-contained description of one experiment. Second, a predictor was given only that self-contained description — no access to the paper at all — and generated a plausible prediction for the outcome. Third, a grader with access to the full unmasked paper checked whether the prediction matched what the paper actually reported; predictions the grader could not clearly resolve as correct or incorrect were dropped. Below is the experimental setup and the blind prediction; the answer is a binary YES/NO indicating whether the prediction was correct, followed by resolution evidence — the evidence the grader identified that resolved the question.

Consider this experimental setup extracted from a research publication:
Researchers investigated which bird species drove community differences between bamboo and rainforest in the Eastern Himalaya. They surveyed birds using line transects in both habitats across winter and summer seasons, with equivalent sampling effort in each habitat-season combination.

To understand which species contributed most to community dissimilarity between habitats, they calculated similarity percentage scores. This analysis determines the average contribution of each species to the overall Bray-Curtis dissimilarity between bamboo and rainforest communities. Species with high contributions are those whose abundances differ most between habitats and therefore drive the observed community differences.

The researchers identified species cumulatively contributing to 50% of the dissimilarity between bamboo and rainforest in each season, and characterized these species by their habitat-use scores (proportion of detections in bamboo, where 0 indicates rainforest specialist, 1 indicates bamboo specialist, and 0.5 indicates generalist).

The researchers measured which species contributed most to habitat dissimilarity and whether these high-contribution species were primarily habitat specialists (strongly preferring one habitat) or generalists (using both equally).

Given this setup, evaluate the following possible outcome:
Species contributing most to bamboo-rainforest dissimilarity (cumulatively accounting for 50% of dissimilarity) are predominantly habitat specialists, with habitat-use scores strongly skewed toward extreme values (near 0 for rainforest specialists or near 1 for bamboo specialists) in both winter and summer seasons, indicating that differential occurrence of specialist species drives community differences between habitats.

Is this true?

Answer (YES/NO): NO